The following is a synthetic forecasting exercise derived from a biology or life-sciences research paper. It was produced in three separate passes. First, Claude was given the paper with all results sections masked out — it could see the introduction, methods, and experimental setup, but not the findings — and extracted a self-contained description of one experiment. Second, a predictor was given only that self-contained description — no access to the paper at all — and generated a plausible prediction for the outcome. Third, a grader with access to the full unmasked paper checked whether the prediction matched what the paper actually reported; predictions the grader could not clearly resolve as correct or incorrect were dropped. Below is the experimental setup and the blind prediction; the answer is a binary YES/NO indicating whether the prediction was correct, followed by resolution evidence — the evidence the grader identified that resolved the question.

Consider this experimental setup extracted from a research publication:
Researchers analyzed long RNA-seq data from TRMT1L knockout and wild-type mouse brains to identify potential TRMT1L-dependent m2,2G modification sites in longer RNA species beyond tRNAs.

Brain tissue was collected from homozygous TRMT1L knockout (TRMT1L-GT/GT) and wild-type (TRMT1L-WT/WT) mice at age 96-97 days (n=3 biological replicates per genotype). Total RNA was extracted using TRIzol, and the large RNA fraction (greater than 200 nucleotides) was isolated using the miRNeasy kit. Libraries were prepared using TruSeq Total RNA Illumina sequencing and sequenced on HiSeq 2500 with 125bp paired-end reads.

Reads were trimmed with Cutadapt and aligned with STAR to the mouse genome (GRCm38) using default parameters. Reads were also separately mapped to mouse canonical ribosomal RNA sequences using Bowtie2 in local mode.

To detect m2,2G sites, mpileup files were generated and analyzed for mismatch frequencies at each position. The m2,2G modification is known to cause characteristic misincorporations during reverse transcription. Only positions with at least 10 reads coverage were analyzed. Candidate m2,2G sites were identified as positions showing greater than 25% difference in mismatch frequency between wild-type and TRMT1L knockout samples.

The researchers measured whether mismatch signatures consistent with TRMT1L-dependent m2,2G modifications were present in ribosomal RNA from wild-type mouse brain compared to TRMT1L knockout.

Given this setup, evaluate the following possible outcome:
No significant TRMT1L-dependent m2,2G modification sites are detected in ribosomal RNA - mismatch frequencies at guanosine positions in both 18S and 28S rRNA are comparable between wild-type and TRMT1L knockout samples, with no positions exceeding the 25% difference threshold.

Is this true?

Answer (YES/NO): YES